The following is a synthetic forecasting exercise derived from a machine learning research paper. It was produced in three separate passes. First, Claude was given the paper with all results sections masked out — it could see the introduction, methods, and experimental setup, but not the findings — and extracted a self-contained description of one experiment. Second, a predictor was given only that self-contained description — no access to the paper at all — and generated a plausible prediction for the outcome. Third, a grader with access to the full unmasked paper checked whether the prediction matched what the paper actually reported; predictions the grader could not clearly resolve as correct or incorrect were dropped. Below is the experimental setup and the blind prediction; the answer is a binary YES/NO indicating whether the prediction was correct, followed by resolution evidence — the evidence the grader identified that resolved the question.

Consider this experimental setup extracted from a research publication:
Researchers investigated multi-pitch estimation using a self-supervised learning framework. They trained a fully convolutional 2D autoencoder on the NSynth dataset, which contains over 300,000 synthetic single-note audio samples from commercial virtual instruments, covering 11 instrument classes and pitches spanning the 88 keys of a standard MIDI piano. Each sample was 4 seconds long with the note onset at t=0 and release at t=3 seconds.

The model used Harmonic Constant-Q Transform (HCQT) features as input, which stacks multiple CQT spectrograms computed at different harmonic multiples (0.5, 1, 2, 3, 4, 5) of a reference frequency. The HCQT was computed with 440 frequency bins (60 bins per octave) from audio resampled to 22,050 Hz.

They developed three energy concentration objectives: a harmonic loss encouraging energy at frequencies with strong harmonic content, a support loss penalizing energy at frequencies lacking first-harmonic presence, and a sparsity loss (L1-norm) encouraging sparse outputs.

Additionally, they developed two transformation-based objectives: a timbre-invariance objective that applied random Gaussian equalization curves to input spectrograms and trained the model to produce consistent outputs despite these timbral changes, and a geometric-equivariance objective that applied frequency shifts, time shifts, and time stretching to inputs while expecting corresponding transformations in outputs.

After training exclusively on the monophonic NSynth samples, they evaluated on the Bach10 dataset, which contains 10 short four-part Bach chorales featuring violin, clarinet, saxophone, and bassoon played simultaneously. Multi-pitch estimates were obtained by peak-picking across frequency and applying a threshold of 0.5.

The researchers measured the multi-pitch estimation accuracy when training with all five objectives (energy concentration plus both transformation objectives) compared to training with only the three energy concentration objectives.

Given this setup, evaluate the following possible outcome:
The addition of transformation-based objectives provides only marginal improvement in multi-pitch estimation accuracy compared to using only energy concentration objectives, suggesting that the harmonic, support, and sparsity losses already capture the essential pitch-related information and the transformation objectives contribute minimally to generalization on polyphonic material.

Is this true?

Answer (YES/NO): NO